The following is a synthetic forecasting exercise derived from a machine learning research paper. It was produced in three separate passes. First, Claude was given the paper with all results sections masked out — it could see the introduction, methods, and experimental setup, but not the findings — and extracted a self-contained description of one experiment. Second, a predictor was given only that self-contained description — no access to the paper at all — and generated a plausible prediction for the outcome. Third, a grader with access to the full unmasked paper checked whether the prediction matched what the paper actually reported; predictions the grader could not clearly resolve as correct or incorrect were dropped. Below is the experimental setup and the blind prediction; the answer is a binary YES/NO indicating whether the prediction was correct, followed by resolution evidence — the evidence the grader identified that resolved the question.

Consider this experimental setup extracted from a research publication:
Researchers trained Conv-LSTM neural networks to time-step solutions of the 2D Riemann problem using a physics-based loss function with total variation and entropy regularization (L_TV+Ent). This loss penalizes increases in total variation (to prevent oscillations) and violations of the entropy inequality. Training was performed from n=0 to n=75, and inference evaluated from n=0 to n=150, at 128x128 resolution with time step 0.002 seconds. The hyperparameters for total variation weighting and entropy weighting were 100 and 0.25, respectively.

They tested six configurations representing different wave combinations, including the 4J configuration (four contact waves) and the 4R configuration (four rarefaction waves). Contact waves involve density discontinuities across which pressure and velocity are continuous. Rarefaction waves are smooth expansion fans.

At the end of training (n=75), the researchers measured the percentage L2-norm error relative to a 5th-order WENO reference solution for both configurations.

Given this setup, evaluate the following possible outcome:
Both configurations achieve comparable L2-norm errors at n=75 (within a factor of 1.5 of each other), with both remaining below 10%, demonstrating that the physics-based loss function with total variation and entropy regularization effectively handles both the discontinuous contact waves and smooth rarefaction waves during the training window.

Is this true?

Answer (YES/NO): YES